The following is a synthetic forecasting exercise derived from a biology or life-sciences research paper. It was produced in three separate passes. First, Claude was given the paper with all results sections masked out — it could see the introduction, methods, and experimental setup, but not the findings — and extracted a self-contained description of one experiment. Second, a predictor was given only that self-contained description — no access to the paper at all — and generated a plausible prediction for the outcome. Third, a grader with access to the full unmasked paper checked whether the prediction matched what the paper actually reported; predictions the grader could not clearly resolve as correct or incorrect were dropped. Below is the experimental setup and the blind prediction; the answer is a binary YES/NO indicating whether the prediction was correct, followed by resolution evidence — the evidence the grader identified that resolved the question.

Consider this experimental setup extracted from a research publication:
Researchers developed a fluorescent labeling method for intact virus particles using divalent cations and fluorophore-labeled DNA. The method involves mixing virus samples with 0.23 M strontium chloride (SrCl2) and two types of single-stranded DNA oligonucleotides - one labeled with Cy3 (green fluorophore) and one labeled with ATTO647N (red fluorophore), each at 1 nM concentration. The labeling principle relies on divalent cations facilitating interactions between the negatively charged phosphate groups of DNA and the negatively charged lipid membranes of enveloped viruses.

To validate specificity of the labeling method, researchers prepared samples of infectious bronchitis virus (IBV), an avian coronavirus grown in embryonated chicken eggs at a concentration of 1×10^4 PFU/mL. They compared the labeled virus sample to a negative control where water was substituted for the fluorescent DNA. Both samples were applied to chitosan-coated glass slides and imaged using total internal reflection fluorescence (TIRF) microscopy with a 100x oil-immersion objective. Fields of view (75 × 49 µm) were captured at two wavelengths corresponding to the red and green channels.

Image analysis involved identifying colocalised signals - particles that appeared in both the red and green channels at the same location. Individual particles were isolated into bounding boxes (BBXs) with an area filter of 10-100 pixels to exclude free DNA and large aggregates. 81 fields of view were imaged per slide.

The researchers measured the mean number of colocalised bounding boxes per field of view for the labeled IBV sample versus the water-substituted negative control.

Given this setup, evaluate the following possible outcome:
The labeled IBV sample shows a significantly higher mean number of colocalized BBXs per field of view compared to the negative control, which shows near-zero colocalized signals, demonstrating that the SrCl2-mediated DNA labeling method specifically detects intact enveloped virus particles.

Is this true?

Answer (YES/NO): NO